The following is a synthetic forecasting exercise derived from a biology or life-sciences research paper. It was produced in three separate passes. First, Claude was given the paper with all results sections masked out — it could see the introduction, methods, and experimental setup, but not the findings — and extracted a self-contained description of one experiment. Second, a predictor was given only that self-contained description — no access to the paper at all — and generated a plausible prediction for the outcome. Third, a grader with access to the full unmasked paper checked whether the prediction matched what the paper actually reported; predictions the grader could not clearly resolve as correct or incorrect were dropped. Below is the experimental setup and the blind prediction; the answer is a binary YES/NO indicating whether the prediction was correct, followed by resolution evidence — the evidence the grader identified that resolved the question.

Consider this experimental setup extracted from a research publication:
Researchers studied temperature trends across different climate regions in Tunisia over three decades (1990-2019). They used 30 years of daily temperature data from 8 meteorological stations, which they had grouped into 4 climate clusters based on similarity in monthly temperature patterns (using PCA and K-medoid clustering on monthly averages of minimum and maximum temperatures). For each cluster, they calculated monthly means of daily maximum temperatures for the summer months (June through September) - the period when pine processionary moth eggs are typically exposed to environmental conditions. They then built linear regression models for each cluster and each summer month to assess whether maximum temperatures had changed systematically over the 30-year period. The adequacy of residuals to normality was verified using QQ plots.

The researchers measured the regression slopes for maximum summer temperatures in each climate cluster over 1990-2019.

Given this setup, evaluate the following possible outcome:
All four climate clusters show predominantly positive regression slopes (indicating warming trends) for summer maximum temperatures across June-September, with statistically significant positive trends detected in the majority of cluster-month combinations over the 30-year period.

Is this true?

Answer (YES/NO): NO